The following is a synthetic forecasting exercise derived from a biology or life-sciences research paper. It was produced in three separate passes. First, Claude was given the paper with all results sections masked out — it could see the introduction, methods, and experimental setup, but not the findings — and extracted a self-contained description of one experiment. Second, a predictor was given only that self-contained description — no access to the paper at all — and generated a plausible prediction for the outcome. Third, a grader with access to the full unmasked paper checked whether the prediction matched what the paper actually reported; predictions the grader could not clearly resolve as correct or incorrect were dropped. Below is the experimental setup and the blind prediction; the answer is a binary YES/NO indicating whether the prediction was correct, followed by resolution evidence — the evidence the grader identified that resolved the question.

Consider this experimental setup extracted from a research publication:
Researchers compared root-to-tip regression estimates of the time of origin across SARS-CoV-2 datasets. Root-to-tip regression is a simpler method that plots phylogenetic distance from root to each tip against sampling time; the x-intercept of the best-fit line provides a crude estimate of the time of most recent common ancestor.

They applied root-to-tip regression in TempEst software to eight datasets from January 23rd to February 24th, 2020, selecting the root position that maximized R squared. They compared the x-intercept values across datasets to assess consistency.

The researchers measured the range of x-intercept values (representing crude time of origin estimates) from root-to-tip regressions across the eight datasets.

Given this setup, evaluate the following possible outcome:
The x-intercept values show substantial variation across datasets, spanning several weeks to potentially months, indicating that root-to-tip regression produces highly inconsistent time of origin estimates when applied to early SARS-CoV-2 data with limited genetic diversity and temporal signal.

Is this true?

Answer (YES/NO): NO